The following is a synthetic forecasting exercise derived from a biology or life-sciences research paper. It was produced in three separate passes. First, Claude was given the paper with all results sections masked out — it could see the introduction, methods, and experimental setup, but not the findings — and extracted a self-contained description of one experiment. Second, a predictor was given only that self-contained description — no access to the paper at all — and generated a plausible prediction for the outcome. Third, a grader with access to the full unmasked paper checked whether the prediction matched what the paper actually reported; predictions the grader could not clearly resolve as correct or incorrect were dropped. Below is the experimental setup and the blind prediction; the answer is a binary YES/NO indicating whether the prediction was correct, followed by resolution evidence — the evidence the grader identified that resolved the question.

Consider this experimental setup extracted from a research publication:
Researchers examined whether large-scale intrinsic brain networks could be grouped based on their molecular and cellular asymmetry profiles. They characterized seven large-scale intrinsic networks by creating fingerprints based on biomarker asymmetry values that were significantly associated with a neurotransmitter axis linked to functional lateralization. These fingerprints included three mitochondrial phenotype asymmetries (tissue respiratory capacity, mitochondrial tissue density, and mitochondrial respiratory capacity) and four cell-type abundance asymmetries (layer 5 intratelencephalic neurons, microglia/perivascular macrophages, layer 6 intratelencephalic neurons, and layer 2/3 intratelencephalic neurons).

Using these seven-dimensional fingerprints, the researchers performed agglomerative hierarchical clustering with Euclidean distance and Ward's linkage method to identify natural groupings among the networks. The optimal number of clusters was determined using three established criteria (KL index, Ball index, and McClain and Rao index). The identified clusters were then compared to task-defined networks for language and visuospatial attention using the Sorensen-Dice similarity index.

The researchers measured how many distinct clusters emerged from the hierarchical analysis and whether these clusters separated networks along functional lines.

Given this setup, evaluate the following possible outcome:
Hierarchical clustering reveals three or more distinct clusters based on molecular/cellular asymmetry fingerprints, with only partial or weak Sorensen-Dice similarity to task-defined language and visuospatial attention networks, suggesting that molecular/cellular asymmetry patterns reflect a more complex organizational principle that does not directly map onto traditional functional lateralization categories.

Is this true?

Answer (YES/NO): NO